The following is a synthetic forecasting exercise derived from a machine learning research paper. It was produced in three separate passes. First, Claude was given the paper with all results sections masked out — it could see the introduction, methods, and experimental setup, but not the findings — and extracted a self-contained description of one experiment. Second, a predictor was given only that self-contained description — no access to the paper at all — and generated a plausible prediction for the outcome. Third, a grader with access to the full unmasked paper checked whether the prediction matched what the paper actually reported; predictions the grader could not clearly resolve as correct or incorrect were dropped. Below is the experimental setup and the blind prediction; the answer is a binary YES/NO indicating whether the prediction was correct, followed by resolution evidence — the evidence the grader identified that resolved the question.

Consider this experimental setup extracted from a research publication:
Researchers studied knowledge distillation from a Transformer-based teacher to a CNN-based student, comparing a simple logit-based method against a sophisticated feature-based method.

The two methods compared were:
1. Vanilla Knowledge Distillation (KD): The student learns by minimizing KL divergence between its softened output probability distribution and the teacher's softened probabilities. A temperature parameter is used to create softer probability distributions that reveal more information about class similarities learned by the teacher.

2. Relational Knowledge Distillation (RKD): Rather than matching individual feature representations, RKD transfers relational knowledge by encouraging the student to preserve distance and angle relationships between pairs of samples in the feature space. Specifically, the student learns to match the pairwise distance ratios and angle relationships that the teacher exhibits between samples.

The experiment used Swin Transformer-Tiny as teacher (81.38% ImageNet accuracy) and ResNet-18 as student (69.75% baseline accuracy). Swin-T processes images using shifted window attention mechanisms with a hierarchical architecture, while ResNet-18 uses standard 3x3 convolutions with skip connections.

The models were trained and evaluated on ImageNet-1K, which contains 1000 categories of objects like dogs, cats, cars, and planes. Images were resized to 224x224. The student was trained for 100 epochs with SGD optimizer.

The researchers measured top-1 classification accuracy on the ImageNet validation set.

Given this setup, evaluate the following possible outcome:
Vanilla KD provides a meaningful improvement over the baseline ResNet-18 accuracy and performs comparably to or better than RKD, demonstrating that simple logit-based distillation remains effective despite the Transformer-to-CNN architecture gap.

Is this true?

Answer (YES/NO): YES